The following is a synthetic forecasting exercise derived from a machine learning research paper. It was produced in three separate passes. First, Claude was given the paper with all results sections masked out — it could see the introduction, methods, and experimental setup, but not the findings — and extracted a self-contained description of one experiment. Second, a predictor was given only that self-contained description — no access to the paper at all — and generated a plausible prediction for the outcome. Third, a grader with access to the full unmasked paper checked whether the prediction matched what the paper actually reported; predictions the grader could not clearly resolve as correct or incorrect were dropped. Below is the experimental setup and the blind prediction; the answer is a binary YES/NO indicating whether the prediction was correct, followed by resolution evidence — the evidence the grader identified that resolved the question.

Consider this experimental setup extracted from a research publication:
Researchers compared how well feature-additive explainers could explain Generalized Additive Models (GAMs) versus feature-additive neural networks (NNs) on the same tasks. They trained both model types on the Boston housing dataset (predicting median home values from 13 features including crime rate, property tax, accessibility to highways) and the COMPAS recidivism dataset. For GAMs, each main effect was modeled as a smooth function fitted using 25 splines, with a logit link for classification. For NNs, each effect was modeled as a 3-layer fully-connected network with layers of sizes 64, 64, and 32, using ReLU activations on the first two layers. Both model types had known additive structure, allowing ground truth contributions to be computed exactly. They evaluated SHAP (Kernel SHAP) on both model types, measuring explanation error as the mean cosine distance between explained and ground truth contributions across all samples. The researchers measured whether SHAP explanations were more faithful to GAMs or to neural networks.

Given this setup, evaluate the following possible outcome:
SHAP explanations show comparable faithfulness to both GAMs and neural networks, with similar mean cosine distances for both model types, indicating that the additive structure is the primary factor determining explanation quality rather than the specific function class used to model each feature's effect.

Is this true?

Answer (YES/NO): YES